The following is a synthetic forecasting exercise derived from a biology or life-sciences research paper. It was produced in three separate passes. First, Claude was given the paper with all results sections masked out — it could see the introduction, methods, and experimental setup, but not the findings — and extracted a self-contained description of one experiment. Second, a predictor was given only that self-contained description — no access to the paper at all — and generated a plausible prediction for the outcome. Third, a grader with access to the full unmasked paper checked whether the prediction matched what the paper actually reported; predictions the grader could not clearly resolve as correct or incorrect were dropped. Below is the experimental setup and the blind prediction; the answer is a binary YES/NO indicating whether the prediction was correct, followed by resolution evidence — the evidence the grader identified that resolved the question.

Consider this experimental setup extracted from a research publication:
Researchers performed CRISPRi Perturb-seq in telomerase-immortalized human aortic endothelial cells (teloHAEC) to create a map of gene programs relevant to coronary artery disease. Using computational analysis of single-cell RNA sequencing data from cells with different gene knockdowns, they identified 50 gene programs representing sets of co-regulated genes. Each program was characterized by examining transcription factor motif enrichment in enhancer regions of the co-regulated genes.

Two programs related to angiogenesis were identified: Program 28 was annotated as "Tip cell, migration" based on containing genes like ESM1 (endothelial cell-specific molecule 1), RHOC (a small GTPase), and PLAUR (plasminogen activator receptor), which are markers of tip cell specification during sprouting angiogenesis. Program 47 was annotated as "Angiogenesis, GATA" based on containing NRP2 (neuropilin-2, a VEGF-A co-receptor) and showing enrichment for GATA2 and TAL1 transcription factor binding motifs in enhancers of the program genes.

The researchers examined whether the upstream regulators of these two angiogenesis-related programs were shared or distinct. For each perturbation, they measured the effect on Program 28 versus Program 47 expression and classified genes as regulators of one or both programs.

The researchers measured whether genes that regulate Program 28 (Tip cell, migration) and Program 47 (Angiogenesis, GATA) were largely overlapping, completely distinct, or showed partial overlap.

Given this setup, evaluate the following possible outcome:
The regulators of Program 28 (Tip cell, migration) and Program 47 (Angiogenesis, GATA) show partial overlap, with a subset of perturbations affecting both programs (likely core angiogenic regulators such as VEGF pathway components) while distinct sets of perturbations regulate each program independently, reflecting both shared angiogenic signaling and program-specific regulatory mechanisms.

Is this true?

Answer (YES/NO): YES